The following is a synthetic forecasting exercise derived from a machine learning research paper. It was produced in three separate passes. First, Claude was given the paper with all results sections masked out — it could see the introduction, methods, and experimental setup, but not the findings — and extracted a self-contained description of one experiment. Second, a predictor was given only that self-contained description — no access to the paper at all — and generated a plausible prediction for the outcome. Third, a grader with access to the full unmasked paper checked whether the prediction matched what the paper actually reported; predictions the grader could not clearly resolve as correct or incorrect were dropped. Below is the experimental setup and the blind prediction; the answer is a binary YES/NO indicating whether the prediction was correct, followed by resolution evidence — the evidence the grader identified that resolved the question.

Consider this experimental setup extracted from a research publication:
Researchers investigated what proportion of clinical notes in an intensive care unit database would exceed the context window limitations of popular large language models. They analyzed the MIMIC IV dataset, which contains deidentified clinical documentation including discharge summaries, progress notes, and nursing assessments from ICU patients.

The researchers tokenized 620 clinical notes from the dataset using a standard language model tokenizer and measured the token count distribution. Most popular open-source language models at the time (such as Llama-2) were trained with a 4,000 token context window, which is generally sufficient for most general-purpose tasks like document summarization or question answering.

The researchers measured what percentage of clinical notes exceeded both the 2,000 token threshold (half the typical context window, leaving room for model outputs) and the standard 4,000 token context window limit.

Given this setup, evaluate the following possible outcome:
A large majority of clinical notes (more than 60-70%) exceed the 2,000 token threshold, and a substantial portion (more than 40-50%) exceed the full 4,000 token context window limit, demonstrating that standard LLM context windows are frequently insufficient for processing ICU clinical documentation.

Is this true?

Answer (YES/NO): NO